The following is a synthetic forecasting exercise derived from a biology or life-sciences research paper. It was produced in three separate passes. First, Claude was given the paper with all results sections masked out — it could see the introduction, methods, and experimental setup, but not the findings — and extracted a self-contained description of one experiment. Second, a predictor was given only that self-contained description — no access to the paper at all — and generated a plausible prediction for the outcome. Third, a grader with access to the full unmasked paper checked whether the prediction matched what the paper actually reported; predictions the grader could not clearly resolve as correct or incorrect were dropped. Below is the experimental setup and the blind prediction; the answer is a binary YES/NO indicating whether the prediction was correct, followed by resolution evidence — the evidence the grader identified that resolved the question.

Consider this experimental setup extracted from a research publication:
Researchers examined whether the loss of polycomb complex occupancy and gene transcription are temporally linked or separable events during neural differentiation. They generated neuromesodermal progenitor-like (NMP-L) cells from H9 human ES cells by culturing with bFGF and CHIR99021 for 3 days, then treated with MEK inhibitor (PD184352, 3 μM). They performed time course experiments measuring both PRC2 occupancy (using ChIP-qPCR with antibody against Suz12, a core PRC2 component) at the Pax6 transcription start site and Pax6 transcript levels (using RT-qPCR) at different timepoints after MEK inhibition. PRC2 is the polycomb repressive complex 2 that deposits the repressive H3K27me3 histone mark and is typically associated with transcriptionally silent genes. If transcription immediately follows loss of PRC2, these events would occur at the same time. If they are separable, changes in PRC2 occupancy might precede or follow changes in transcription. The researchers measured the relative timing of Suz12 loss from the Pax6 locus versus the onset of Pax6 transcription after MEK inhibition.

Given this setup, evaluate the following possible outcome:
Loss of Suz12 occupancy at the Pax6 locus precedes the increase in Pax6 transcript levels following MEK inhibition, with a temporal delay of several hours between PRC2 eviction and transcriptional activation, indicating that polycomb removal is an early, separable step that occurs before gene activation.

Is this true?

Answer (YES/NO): YES